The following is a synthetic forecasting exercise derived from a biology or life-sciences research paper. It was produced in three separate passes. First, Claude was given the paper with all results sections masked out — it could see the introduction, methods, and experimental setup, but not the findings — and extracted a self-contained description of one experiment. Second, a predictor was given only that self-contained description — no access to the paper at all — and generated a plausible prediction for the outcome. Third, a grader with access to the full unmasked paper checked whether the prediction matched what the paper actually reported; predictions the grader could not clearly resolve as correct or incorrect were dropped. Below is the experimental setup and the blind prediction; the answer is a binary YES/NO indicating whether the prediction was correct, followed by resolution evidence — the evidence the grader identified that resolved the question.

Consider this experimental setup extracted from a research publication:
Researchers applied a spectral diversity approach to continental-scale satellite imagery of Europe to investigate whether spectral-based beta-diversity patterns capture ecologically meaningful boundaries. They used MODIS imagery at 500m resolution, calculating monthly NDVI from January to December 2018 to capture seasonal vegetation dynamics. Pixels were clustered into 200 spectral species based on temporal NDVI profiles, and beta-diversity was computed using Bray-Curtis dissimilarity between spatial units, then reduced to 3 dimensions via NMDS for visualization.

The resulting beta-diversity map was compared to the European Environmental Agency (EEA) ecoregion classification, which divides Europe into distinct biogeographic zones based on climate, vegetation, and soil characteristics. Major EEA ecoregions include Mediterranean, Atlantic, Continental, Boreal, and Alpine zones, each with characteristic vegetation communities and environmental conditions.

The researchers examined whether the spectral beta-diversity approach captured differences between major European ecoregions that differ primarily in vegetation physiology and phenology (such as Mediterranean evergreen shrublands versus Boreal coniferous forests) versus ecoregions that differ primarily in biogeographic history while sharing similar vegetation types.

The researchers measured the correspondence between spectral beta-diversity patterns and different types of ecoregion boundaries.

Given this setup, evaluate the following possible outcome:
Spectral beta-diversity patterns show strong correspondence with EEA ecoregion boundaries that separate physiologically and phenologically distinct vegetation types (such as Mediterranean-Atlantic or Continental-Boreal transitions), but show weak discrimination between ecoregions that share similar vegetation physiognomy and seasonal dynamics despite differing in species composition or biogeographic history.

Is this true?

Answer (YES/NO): YES